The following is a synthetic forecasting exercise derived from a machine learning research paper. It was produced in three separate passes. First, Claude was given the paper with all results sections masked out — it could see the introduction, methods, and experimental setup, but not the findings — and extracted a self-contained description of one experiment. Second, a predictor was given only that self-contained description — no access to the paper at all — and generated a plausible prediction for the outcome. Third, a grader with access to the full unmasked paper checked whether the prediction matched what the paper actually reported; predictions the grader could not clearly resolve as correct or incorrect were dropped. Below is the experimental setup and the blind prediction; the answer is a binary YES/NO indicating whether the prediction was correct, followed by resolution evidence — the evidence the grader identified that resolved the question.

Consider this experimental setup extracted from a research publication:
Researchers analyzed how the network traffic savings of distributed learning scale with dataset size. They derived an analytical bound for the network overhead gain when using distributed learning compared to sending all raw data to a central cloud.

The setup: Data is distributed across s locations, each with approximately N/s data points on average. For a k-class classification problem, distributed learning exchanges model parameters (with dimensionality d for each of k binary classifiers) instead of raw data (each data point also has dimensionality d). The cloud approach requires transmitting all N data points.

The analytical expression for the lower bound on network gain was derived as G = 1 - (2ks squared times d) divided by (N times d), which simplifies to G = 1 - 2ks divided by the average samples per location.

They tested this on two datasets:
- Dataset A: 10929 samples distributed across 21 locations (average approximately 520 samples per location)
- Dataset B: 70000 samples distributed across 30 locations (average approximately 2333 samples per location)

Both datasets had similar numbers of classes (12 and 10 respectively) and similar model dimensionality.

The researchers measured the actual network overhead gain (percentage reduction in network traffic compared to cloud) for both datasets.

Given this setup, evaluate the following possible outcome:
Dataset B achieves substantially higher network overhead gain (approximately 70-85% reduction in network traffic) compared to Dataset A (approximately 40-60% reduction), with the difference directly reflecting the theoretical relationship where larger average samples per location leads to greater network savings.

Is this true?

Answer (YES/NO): YES